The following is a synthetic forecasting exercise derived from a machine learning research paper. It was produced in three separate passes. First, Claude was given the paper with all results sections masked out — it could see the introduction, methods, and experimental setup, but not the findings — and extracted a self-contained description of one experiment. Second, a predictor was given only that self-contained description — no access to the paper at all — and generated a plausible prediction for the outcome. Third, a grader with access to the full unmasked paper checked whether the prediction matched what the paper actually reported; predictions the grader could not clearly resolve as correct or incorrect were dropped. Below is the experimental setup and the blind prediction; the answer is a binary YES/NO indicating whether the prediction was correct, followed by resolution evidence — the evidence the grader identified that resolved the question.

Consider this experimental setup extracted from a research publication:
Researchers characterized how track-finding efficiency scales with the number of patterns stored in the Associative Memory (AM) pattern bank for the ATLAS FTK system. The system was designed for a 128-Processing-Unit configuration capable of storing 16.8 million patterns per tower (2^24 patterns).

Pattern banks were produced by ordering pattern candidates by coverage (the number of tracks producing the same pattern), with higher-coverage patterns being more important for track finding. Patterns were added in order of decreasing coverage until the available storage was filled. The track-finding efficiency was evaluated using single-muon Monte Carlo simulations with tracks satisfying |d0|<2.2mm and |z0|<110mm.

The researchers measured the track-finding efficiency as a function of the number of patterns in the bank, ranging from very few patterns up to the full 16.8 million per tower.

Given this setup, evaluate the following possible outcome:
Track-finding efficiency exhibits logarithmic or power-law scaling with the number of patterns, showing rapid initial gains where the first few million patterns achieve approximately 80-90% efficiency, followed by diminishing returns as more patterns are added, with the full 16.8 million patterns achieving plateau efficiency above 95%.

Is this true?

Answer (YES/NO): NO